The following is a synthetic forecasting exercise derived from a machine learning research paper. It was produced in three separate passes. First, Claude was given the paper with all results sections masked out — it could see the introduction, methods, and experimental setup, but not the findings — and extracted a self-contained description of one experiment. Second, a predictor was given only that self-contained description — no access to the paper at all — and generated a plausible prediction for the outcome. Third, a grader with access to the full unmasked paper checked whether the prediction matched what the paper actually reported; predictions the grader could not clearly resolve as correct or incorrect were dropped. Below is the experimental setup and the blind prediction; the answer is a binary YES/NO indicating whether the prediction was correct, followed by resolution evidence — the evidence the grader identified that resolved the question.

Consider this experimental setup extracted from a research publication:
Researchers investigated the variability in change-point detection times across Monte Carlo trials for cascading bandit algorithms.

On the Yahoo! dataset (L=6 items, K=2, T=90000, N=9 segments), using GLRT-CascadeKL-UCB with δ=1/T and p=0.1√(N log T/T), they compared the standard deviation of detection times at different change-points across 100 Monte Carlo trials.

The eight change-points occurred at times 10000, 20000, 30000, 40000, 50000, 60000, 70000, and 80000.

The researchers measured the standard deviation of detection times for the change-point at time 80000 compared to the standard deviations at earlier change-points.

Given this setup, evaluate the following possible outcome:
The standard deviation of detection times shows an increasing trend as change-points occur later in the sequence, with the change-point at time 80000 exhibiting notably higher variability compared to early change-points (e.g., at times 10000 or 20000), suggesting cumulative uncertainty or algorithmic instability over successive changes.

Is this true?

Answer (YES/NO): NO